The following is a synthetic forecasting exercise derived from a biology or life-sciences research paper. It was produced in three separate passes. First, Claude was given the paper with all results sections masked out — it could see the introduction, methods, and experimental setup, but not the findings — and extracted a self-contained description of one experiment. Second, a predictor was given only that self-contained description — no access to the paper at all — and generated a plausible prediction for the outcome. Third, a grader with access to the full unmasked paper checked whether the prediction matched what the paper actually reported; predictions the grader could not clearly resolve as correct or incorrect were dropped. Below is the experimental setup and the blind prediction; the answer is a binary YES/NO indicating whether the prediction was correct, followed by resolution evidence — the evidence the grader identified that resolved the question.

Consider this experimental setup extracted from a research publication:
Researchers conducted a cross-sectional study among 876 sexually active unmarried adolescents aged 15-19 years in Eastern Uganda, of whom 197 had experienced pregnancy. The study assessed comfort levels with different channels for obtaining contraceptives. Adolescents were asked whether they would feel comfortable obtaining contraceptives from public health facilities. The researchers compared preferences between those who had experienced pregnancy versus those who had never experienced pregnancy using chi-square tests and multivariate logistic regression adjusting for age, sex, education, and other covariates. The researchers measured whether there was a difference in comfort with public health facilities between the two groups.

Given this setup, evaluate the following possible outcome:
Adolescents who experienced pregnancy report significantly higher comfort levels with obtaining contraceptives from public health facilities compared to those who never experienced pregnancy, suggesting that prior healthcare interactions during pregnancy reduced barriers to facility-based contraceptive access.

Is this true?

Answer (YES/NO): YES